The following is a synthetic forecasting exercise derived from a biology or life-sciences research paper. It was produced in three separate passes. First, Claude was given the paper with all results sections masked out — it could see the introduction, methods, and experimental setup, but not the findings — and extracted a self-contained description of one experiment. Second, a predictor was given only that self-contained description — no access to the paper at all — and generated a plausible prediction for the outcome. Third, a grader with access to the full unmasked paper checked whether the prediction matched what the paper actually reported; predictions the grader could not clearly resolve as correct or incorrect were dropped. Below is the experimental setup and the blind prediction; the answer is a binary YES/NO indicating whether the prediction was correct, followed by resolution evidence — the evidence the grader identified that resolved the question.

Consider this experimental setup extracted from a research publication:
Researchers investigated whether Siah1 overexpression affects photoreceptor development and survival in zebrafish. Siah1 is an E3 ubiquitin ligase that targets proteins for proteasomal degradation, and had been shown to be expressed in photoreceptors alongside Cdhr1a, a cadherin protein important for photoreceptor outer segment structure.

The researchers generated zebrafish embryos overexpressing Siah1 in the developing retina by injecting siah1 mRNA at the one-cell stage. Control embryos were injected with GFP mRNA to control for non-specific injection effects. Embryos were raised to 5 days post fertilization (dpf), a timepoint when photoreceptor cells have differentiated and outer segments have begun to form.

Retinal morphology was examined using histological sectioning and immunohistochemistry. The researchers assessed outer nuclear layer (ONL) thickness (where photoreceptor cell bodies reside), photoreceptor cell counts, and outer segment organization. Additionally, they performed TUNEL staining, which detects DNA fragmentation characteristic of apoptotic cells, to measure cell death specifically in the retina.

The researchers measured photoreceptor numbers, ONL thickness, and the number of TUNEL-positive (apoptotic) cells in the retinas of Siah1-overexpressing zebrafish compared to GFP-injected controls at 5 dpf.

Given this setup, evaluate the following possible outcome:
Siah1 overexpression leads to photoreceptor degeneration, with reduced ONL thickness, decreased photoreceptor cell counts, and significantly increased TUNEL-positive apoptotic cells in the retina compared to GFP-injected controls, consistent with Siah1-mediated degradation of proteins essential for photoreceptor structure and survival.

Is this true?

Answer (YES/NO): YES